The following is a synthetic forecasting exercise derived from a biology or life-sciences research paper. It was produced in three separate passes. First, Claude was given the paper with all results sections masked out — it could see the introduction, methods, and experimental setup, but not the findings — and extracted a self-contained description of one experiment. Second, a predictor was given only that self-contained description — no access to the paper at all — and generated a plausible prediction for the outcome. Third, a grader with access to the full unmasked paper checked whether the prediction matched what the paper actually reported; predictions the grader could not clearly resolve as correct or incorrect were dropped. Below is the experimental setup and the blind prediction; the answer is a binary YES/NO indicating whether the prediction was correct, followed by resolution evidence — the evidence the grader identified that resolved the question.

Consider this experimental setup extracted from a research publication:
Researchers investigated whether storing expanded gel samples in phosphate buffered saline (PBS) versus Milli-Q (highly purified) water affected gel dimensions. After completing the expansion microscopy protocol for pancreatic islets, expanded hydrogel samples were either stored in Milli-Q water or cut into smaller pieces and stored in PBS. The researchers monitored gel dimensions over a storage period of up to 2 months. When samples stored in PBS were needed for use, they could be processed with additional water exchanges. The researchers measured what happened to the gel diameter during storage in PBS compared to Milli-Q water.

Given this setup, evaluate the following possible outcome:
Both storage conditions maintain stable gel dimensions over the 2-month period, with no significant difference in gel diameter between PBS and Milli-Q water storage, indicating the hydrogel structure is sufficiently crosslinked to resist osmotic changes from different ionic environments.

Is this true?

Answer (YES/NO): NO